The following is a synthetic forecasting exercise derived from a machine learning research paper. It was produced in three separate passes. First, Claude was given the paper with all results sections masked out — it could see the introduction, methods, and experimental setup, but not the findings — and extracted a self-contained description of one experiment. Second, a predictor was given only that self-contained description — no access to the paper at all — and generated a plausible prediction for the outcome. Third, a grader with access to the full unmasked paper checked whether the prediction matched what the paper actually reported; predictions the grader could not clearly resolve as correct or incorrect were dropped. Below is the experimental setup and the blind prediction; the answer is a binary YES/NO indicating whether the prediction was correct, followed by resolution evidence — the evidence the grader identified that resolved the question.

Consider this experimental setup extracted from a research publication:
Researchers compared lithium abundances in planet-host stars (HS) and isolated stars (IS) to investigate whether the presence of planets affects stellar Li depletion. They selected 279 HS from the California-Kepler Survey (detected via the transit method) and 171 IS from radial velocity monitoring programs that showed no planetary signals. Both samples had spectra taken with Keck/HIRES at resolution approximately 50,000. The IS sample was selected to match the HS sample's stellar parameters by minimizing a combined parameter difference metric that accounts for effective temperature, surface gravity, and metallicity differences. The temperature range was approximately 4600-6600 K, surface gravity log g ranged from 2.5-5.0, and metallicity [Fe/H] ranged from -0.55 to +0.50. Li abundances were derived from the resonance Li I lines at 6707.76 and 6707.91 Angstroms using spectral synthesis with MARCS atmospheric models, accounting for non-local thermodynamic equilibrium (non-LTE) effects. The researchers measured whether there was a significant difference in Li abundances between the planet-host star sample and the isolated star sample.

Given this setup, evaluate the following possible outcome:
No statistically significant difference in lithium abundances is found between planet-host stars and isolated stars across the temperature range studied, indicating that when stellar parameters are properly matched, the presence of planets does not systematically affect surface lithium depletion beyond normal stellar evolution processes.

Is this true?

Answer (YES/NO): YES